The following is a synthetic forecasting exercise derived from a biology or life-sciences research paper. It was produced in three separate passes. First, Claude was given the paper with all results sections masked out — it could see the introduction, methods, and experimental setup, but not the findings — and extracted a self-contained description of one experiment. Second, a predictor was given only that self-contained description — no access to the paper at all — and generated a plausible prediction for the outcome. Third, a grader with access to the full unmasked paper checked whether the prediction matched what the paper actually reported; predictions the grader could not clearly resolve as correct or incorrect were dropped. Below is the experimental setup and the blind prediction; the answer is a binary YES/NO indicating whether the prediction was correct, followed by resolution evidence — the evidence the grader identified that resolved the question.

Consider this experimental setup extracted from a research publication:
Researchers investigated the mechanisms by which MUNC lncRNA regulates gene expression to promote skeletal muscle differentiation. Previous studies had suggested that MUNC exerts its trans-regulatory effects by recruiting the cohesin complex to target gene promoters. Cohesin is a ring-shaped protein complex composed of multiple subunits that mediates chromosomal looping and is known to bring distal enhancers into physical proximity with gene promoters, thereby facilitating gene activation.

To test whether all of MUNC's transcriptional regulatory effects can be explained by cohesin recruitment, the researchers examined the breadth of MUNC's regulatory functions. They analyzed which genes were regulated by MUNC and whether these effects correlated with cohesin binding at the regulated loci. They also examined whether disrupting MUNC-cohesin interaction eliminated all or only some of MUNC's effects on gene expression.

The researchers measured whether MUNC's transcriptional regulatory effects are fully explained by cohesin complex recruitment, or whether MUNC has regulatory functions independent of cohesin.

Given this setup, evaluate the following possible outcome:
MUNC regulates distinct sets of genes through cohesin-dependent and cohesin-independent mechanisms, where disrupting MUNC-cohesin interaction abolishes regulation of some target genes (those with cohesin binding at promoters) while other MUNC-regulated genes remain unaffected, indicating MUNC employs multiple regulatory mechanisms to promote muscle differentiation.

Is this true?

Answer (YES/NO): NO